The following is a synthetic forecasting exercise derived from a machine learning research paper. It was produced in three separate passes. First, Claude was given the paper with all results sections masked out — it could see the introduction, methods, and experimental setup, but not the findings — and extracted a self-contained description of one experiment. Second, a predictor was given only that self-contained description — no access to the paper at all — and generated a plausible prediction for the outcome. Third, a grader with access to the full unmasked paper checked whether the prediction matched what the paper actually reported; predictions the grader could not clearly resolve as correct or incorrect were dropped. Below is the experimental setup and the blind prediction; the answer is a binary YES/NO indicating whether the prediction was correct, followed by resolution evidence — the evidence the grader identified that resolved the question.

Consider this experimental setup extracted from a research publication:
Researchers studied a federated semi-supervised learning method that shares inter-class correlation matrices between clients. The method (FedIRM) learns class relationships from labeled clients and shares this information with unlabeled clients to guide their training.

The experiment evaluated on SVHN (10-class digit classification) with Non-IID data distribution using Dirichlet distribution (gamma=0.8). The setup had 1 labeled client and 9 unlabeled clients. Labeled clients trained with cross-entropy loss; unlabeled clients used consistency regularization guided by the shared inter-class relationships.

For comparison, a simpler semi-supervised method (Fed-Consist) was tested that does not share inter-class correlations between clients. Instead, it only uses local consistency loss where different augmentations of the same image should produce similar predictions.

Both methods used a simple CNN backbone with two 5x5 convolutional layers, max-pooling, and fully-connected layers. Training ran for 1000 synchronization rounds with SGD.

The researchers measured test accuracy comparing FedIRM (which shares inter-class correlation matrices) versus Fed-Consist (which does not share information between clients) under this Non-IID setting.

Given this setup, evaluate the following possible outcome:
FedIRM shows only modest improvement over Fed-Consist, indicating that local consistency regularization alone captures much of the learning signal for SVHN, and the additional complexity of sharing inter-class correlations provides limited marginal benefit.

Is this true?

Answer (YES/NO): NO